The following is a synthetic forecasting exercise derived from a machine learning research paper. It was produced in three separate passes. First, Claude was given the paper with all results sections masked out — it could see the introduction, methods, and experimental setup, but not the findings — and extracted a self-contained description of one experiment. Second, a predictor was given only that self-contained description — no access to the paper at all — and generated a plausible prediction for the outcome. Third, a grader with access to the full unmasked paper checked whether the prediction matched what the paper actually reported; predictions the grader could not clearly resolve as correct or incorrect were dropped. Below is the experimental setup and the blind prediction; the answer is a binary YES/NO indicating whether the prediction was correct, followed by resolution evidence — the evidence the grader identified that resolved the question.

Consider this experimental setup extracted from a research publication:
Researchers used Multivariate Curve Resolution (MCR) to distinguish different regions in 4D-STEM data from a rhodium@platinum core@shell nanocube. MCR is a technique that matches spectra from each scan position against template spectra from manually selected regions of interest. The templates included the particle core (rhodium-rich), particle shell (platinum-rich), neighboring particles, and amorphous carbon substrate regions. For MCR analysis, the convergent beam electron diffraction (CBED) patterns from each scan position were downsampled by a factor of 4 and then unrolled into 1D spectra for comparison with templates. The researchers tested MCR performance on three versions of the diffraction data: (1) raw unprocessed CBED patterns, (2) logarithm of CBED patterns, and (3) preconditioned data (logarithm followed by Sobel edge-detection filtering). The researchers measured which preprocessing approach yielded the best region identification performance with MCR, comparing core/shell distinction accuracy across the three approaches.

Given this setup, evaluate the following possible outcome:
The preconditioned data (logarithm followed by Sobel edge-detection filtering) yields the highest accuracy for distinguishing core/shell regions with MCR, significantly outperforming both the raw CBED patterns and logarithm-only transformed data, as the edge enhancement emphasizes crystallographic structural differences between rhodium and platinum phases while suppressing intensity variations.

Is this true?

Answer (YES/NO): YES